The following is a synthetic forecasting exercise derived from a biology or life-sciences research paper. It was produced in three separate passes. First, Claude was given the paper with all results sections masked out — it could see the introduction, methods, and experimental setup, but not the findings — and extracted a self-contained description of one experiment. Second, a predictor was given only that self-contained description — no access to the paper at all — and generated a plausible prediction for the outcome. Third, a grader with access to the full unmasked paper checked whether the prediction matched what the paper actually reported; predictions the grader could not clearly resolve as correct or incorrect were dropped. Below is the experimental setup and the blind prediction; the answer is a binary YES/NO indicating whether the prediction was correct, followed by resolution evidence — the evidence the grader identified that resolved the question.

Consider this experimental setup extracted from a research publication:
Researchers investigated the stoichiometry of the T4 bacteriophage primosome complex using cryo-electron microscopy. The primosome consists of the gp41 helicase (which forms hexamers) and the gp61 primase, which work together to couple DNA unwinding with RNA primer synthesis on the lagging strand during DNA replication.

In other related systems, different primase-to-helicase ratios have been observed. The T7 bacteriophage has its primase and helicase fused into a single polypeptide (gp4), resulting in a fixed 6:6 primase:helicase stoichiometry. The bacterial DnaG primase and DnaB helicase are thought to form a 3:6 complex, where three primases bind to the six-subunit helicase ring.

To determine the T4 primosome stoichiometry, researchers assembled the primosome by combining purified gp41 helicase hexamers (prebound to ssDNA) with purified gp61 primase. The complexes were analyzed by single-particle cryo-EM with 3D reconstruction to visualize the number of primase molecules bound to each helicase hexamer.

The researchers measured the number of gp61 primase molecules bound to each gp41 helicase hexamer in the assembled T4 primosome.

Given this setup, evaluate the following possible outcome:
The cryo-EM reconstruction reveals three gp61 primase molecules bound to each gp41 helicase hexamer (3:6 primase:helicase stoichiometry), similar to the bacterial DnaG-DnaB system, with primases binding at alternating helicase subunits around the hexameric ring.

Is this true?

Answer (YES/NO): NO